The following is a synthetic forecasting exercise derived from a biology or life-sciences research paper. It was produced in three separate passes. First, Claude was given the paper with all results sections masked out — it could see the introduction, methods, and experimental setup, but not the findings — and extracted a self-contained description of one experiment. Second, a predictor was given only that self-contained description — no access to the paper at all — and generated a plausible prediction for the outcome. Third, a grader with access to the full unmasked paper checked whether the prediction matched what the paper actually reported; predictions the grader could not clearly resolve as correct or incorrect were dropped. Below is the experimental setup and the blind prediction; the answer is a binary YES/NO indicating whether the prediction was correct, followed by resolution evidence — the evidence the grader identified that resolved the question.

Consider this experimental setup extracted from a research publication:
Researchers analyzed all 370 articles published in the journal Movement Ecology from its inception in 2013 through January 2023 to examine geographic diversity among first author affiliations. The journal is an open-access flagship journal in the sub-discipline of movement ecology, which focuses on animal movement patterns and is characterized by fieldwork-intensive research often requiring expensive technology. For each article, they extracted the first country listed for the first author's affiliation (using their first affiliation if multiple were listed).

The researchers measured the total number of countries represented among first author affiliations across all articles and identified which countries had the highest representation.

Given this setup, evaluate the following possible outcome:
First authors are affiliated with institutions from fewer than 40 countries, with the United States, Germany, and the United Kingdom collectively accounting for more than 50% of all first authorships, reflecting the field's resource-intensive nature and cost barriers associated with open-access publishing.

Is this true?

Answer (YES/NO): YES